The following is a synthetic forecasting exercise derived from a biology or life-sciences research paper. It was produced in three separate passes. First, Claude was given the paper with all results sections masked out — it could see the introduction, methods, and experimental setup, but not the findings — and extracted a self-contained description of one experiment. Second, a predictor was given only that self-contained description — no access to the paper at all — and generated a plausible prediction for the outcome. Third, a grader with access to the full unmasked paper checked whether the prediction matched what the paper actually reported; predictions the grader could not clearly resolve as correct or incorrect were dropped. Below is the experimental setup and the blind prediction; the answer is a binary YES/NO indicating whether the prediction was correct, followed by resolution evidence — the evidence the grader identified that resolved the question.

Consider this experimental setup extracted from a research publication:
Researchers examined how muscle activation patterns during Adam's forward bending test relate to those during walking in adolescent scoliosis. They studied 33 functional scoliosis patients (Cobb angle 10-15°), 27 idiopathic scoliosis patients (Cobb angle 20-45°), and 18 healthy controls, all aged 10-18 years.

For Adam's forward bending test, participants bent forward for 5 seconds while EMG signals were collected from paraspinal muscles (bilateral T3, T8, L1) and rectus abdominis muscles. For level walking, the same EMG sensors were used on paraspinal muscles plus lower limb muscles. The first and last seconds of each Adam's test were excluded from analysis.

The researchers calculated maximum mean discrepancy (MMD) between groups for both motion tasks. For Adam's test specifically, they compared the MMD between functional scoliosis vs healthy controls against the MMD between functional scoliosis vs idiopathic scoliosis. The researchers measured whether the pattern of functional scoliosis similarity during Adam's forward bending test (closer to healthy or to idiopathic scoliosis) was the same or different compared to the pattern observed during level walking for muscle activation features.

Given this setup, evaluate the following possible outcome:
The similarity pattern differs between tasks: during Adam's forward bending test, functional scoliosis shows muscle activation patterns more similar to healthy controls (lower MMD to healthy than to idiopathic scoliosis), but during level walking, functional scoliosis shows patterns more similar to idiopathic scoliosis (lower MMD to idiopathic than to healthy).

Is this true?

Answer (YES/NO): NO